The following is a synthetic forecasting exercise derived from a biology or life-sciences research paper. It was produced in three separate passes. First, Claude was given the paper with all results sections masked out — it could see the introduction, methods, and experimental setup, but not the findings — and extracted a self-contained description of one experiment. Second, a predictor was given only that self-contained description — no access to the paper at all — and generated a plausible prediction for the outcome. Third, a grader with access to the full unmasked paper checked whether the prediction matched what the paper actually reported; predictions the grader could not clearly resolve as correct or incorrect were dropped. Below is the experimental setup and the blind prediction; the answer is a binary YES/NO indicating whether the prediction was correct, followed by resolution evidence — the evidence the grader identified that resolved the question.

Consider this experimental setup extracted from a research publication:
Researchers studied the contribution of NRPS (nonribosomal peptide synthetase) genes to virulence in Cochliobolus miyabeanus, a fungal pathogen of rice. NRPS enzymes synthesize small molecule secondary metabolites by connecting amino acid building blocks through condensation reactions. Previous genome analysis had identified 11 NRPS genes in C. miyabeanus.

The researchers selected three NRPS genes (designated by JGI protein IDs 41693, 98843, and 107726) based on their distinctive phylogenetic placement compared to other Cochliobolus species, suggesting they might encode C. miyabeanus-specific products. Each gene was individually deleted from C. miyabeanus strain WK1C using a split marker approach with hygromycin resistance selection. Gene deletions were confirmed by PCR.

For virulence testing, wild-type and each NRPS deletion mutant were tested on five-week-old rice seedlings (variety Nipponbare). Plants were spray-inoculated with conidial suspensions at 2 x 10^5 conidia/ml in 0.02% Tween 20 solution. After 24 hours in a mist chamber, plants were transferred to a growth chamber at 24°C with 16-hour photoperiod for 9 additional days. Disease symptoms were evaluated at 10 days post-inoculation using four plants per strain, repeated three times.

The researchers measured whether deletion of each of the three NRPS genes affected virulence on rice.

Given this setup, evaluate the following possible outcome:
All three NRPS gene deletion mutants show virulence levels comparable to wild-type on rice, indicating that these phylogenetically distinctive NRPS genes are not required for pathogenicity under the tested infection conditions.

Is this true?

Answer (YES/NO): NO